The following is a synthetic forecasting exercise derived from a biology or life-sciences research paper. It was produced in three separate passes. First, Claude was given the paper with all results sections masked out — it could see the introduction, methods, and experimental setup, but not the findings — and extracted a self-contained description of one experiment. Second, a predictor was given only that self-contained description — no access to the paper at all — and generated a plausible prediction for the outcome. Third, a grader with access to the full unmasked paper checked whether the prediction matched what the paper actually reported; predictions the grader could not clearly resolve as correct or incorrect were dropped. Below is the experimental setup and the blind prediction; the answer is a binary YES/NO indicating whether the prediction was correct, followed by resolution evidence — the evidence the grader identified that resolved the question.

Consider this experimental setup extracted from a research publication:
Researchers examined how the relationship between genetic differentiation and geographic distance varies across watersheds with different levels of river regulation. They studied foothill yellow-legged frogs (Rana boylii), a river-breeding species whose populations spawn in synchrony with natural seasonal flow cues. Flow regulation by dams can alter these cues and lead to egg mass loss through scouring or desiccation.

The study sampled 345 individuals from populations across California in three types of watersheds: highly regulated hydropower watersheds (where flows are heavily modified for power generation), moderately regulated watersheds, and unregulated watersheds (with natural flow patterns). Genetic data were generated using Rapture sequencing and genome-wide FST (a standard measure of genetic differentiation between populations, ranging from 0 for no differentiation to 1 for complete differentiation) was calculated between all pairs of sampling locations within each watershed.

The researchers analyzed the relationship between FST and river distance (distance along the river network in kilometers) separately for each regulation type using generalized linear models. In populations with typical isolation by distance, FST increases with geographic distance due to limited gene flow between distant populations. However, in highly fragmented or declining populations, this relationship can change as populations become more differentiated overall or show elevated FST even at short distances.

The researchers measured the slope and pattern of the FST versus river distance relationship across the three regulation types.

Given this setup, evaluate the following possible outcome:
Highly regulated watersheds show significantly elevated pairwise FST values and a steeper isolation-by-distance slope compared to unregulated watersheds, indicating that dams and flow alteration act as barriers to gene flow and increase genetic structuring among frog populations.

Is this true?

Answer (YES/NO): YES